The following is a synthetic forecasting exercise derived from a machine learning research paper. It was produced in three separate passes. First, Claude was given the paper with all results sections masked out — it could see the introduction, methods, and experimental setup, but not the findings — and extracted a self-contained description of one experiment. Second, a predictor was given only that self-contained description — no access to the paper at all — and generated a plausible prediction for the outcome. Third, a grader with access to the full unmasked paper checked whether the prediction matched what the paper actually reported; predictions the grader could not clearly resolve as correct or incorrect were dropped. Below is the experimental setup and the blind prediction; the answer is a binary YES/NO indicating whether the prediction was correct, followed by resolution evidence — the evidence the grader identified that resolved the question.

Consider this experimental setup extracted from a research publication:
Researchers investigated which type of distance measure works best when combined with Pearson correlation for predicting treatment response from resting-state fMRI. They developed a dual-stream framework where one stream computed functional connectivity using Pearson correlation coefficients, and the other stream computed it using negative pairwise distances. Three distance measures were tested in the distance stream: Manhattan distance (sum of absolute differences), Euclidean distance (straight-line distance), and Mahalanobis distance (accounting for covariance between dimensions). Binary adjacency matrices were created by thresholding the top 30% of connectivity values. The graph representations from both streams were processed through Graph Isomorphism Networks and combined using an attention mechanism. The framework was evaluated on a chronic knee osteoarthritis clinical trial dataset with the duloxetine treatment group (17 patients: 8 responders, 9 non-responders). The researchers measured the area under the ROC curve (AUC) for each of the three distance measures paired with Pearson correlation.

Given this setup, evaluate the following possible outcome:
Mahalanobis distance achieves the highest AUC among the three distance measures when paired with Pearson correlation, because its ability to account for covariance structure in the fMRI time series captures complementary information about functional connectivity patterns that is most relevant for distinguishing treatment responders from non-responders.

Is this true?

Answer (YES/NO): NO